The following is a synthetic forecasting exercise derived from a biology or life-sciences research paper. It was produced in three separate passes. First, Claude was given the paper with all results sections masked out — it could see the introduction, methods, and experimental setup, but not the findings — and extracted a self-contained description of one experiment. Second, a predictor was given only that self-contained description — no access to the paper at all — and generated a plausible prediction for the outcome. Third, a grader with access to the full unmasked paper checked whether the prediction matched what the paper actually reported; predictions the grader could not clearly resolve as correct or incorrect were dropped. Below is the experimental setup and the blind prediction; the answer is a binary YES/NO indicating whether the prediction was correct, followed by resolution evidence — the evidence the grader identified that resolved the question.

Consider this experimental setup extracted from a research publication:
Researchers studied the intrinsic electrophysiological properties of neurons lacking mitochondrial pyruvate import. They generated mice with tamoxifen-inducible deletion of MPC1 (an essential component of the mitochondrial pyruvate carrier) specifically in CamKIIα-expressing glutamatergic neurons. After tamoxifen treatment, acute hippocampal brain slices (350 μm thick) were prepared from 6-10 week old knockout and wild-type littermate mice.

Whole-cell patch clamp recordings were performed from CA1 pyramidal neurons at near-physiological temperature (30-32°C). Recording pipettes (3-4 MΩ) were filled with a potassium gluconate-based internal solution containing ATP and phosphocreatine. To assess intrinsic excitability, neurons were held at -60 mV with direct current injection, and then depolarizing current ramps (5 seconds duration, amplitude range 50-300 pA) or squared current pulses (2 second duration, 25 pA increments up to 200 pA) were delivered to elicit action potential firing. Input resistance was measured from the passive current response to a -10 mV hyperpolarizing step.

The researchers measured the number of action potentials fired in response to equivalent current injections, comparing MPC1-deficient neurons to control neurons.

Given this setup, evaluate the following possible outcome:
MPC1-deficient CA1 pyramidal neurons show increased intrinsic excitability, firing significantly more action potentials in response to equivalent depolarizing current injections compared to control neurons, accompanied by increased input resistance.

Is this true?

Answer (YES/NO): YES